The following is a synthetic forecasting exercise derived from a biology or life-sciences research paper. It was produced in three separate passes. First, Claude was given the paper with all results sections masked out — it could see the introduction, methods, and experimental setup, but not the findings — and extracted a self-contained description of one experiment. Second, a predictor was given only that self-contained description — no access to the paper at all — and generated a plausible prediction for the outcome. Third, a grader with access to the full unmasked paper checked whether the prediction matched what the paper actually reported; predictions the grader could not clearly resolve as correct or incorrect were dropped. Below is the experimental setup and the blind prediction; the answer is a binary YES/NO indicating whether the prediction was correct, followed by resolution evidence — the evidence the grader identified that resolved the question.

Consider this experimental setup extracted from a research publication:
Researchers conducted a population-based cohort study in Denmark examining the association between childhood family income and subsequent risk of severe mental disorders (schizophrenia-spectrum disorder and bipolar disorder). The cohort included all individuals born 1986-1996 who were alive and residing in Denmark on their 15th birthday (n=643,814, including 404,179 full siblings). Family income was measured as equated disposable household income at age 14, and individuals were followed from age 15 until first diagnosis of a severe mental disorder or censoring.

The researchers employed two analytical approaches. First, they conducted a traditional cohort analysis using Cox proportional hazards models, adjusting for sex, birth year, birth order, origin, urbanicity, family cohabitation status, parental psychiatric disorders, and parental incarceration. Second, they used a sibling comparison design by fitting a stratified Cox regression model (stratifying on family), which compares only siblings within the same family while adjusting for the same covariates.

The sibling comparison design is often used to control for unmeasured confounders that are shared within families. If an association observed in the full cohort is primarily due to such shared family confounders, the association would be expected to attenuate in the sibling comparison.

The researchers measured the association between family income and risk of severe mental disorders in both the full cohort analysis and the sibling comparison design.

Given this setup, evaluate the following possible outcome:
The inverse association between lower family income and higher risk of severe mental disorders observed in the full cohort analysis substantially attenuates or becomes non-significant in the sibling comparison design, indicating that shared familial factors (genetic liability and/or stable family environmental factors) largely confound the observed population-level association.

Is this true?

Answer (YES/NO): YES